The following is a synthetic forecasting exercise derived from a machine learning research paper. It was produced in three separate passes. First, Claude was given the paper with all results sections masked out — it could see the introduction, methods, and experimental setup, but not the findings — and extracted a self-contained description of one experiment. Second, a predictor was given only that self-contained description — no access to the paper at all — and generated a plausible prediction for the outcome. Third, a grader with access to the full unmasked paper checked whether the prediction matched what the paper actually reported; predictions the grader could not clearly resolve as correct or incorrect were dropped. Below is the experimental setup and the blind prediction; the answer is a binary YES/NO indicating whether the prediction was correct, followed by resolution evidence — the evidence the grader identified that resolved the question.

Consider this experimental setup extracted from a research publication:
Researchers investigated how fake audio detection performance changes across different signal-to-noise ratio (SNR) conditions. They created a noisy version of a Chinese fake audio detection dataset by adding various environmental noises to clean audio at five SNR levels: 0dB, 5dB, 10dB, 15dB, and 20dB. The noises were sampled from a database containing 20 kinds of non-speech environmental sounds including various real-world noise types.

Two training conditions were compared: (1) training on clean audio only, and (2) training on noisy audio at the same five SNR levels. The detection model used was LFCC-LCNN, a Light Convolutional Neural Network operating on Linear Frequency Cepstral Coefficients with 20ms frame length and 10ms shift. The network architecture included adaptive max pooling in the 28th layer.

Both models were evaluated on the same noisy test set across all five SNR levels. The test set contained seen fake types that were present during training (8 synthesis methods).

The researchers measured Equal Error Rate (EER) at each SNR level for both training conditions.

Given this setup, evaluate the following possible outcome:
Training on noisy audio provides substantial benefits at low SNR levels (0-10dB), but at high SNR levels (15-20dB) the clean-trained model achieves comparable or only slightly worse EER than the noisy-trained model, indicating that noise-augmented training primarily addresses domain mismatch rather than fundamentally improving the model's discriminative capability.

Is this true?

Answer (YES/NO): NO